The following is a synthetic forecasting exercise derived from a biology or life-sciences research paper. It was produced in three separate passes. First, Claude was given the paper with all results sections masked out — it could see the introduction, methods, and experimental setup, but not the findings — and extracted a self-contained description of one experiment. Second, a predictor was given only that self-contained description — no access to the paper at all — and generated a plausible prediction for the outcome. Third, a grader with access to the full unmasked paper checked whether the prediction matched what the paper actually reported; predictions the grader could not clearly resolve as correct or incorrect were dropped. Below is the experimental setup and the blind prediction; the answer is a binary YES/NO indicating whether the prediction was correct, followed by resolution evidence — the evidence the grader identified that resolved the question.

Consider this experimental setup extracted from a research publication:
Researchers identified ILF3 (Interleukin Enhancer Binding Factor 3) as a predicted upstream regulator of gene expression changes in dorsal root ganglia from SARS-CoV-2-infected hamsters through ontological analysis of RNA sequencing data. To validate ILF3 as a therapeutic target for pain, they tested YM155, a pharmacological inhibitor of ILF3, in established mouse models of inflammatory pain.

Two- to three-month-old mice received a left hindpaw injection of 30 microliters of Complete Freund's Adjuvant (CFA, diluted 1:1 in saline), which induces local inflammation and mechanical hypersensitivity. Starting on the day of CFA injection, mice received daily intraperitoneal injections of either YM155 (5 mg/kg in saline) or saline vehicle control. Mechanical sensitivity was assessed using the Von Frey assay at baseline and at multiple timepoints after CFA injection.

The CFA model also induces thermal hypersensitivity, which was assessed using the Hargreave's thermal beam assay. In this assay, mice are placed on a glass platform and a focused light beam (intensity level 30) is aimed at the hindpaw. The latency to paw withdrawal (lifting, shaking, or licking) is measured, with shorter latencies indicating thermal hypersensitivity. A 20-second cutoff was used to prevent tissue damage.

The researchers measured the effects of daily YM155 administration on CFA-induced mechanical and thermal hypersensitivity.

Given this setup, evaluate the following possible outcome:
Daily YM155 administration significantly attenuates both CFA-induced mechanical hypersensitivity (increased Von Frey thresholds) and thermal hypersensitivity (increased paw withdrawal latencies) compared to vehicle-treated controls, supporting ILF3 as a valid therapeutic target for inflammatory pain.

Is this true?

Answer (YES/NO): YES